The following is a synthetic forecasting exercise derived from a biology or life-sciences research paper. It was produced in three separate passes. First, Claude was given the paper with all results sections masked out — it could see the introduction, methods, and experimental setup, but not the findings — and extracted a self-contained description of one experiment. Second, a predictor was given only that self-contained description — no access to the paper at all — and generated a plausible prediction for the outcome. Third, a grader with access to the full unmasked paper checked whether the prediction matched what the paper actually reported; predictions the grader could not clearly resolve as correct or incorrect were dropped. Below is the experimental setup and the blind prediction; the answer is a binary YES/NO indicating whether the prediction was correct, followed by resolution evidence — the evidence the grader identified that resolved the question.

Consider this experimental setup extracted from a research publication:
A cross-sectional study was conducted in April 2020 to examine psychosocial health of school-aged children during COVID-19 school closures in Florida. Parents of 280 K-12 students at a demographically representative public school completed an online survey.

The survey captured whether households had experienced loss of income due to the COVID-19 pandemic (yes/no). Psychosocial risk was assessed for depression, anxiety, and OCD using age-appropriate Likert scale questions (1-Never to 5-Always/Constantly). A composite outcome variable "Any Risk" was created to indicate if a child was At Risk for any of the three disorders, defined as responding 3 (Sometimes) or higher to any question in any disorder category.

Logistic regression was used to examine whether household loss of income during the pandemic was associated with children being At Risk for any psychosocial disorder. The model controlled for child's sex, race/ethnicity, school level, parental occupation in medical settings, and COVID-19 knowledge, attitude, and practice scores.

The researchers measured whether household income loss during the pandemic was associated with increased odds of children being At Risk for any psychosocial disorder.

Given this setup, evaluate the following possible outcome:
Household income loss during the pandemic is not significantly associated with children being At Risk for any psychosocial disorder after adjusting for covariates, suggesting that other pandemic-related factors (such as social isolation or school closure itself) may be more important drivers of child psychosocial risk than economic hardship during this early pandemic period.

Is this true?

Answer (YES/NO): NO